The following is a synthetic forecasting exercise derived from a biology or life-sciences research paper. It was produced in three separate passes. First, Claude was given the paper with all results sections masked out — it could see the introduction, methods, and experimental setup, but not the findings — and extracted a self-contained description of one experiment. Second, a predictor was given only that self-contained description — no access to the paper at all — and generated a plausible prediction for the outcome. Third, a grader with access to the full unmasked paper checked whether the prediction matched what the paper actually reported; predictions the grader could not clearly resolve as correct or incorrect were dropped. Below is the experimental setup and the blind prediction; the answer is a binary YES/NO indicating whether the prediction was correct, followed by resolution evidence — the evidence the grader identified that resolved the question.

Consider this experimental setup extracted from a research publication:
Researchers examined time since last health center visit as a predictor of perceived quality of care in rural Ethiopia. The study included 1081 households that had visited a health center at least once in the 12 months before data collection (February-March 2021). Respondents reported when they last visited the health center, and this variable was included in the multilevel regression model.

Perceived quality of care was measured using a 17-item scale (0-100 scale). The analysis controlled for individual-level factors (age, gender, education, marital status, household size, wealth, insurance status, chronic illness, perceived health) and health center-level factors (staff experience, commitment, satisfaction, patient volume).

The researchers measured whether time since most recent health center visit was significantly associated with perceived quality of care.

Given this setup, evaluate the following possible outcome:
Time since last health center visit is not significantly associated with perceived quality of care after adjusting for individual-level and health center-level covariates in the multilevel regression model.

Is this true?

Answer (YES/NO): NO